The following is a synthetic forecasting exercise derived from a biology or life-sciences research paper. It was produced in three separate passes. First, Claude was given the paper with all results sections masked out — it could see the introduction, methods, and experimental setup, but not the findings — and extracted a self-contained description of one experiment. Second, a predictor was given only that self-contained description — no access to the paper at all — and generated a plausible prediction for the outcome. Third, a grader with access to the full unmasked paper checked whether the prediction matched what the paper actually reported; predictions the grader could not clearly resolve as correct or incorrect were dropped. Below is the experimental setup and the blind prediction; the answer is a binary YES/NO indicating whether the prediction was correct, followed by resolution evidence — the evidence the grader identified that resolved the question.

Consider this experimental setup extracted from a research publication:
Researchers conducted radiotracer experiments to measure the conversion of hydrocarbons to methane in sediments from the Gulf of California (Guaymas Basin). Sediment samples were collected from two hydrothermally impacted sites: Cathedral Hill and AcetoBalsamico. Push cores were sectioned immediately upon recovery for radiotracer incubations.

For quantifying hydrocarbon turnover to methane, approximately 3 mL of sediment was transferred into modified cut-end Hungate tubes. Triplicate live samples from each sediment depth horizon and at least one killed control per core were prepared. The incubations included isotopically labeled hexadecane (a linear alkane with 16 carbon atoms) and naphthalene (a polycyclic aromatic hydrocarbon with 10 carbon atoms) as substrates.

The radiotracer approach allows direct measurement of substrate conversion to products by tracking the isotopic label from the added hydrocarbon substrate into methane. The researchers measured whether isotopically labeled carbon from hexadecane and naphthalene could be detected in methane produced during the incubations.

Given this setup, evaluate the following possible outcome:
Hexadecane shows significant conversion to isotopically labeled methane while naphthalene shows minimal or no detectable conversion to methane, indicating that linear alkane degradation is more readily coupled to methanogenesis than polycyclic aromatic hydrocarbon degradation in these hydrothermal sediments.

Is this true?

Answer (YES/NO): NO